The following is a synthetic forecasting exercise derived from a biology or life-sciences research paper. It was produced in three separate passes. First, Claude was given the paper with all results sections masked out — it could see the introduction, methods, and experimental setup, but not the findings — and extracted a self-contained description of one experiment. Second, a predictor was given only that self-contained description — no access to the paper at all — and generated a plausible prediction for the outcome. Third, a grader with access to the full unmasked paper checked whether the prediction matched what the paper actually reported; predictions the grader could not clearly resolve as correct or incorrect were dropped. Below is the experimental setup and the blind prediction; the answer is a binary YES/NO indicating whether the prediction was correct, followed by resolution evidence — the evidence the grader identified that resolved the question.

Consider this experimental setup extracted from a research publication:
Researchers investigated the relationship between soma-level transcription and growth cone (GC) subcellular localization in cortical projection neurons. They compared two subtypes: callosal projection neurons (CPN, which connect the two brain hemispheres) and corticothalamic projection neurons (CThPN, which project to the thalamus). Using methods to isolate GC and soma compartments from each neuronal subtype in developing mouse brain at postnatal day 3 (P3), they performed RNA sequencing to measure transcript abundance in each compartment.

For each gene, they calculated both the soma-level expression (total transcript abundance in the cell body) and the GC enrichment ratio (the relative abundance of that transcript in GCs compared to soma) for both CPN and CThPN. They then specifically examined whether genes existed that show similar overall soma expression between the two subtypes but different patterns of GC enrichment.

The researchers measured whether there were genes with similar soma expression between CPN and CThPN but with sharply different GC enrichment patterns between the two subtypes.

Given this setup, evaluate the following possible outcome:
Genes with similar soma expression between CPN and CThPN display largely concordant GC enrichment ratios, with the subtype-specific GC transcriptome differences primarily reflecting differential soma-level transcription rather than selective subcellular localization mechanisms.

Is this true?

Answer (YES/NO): NO